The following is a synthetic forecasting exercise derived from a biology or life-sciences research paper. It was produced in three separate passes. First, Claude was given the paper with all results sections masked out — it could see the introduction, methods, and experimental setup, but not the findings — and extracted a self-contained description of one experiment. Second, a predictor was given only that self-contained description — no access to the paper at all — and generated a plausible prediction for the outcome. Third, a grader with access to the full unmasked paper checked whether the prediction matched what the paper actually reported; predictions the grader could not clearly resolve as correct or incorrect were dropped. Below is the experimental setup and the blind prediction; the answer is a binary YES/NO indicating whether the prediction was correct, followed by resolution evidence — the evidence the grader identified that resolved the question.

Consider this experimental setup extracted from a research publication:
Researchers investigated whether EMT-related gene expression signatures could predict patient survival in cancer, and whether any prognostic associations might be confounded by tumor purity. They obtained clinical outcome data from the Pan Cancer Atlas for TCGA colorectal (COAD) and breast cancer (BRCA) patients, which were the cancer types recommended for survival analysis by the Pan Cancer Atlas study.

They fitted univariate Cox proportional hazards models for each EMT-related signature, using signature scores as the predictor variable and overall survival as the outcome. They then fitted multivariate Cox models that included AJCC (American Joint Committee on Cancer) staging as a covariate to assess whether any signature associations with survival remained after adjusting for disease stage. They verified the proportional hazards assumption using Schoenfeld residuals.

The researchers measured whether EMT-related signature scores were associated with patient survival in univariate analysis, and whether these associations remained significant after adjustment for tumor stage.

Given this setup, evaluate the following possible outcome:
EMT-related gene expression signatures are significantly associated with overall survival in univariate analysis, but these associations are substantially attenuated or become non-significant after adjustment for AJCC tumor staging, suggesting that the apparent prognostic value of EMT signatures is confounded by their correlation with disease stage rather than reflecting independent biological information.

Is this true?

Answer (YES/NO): NO